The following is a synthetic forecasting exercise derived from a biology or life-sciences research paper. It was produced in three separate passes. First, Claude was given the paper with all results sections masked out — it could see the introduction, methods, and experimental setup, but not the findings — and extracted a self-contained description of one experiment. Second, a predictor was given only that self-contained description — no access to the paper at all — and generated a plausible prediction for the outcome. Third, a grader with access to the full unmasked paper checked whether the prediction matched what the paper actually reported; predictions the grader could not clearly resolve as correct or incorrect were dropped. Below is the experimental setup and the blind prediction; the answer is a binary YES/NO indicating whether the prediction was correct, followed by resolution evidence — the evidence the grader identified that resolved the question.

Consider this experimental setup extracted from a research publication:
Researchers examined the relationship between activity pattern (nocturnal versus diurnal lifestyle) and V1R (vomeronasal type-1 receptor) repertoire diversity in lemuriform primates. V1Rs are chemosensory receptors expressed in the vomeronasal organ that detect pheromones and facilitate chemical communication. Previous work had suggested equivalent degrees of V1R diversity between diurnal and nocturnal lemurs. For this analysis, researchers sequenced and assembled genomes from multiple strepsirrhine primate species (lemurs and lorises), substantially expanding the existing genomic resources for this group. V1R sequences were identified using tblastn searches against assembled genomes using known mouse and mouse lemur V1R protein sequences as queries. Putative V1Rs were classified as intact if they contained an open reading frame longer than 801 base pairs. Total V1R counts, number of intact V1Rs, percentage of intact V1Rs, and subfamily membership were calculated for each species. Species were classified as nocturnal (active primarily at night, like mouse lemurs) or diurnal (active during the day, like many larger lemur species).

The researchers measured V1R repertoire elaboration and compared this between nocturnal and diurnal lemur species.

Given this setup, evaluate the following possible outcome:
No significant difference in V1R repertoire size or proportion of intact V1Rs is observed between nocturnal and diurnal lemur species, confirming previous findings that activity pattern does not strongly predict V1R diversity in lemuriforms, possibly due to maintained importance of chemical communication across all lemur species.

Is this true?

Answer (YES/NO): NO